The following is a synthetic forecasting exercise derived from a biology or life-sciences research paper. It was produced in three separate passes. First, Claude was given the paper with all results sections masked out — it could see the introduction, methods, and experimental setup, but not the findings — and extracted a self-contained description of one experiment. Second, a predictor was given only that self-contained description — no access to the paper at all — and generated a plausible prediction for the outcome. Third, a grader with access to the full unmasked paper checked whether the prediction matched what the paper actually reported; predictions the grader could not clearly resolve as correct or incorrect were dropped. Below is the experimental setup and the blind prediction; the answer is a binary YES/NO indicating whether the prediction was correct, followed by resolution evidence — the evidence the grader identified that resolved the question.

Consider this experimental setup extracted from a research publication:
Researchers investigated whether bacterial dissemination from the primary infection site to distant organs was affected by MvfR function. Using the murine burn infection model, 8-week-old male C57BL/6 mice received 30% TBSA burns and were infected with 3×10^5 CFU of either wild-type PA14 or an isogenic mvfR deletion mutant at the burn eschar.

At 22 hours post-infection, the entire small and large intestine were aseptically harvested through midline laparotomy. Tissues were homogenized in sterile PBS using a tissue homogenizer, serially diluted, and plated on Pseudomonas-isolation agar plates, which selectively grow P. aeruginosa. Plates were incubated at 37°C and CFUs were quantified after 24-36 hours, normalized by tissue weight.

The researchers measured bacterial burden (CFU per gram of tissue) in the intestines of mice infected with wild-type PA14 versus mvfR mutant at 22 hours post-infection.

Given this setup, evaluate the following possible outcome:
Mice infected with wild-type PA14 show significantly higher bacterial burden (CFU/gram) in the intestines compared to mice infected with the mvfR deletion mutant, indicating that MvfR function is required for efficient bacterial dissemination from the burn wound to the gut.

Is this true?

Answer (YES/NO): YES